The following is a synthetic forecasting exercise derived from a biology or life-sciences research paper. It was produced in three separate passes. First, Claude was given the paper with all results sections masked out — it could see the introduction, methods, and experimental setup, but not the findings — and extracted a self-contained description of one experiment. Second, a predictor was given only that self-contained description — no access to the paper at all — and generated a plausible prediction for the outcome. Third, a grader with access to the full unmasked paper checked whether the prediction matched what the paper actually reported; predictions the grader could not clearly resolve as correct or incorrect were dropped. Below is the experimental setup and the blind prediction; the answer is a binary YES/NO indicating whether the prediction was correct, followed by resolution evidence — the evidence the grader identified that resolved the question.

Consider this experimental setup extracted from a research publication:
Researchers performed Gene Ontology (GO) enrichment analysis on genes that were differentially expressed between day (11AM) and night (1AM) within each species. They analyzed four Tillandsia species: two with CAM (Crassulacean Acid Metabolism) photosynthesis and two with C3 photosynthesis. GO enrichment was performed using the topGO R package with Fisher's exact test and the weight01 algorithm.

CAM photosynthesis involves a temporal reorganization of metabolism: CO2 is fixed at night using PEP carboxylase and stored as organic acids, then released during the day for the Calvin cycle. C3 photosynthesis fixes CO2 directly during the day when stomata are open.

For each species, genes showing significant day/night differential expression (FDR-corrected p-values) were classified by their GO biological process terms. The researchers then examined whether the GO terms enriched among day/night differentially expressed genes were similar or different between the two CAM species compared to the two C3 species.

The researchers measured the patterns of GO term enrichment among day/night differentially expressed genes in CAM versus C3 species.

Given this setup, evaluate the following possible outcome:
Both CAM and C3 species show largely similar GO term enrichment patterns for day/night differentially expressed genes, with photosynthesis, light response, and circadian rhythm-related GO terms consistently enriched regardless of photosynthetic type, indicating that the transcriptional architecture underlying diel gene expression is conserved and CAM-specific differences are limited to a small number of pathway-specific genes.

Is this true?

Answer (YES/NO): YES